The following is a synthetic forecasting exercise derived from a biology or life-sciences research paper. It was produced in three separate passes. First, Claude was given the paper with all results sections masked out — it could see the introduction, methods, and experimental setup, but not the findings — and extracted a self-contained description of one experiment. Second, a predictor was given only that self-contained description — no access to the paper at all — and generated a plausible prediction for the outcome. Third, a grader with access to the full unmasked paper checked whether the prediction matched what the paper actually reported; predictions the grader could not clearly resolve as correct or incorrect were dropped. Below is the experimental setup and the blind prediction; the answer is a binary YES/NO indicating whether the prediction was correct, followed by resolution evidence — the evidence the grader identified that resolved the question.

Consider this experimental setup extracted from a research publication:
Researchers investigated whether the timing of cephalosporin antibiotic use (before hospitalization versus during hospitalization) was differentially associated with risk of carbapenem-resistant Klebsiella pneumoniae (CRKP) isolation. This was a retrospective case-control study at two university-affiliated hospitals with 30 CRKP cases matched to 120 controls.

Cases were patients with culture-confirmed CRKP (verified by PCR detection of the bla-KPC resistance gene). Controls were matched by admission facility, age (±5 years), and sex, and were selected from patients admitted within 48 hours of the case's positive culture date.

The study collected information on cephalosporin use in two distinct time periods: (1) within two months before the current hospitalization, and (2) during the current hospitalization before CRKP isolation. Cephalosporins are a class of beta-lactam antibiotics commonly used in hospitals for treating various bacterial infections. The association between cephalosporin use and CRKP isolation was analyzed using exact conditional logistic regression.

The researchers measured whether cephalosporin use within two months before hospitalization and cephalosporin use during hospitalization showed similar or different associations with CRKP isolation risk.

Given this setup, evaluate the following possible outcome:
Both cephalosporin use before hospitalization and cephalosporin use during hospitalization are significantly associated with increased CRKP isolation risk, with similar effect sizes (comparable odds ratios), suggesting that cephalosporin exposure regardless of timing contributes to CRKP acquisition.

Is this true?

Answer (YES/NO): NO